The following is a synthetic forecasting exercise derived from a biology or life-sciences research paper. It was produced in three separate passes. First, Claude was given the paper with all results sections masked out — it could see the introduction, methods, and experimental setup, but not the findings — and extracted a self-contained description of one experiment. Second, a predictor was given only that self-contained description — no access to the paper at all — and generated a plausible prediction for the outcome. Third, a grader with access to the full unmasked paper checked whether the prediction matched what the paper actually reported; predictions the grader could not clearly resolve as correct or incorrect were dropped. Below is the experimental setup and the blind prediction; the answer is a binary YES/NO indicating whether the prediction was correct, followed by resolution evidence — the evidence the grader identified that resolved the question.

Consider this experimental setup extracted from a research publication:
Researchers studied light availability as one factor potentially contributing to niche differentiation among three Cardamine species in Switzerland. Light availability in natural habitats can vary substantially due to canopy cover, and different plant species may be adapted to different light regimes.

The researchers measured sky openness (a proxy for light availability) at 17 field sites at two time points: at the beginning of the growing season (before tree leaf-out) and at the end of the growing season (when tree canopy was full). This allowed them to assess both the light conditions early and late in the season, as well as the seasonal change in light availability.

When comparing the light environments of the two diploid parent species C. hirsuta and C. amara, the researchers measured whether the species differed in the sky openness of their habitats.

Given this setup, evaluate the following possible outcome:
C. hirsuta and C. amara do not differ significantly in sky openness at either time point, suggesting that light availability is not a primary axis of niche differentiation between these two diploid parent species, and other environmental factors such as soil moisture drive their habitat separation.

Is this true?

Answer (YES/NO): NO